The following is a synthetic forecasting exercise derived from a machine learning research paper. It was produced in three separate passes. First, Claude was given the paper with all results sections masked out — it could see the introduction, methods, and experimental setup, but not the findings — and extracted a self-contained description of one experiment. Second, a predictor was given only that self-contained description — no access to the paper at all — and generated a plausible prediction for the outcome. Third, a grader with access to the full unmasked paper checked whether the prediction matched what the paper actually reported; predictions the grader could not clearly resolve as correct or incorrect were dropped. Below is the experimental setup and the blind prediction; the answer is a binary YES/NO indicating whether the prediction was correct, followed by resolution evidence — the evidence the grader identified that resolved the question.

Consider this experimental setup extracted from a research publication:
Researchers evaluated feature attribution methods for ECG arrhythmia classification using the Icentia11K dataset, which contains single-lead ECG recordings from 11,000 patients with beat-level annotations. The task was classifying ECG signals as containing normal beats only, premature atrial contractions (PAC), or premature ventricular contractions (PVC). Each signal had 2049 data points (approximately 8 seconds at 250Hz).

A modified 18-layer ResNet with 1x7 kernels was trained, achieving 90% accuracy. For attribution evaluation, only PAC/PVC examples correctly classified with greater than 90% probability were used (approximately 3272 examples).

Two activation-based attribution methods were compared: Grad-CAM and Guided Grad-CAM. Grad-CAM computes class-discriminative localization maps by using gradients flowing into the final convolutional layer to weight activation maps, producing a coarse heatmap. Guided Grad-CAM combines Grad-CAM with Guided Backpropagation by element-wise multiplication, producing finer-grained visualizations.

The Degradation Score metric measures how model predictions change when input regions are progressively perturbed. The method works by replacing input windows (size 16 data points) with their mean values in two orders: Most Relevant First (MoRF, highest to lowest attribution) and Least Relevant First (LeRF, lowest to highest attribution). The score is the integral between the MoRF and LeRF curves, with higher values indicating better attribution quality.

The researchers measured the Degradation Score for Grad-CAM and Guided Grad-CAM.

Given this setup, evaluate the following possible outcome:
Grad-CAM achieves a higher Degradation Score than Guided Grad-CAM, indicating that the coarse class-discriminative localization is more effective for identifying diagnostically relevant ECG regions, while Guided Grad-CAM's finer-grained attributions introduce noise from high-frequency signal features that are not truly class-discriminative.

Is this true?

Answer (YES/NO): NO